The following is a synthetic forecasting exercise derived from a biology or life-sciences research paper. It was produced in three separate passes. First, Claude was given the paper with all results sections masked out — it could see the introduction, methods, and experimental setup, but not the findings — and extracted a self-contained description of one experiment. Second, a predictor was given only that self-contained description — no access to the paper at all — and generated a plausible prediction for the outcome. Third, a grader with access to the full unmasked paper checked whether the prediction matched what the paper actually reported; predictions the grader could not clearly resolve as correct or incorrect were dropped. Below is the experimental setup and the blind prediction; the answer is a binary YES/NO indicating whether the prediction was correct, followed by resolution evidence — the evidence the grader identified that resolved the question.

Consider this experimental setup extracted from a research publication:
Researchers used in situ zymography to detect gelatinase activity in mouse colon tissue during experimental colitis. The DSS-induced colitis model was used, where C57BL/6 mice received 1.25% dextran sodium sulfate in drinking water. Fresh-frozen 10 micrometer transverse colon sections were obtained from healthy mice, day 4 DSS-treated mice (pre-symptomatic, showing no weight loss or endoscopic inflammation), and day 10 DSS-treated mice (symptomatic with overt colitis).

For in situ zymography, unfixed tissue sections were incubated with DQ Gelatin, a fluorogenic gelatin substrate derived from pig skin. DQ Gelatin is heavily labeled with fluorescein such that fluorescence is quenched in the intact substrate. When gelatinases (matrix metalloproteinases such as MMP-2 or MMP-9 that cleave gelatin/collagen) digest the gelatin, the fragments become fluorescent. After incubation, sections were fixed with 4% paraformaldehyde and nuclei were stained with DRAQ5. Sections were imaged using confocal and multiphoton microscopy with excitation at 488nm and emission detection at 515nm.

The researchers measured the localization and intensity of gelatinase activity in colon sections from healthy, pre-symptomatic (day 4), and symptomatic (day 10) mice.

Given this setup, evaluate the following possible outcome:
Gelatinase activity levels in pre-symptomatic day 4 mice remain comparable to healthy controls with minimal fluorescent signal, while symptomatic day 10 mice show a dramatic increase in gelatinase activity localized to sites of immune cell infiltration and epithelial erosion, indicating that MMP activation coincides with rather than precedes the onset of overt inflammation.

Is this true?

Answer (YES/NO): NO